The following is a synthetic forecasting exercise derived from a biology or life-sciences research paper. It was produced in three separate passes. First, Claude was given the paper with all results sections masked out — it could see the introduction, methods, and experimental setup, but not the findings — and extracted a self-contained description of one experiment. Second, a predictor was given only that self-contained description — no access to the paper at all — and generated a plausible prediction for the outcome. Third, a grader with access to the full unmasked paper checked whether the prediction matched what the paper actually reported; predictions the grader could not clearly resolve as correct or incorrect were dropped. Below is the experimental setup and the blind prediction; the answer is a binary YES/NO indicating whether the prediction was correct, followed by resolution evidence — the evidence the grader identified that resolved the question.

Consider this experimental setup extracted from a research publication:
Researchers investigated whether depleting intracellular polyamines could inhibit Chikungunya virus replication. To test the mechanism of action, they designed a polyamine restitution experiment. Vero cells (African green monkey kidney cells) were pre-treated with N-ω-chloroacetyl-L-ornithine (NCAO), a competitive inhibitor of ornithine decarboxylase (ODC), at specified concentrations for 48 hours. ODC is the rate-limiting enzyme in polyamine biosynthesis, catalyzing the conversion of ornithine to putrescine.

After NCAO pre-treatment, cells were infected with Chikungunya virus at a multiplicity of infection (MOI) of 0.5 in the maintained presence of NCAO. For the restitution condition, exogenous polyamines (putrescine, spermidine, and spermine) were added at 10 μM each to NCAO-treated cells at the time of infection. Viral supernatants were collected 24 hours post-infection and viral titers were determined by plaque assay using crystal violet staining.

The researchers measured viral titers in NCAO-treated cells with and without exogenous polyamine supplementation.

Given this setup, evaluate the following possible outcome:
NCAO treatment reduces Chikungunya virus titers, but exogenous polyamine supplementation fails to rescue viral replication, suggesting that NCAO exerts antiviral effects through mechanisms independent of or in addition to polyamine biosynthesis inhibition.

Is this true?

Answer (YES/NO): NO